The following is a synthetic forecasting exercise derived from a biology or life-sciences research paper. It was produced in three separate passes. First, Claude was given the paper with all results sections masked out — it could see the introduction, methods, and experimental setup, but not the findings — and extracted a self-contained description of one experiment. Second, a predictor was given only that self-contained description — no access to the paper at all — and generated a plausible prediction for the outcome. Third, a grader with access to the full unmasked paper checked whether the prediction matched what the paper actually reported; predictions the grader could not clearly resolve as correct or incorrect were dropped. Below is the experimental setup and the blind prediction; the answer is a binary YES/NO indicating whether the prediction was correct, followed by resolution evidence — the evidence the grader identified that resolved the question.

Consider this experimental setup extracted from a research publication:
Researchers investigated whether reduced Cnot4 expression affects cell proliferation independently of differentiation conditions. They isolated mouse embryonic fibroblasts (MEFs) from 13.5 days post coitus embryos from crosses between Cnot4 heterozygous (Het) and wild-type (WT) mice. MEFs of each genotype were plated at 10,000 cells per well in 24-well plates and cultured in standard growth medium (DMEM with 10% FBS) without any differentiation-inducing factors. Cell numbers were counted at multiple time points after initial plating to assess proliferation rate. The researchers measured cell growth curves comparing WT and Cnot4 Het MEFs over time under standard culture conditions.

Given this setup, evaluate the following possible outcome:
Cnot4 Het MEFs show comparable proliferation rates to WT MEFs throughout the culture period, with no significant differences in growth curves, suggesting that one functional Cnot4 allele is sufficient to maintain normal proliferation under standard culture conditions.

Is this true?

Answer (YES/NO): YES